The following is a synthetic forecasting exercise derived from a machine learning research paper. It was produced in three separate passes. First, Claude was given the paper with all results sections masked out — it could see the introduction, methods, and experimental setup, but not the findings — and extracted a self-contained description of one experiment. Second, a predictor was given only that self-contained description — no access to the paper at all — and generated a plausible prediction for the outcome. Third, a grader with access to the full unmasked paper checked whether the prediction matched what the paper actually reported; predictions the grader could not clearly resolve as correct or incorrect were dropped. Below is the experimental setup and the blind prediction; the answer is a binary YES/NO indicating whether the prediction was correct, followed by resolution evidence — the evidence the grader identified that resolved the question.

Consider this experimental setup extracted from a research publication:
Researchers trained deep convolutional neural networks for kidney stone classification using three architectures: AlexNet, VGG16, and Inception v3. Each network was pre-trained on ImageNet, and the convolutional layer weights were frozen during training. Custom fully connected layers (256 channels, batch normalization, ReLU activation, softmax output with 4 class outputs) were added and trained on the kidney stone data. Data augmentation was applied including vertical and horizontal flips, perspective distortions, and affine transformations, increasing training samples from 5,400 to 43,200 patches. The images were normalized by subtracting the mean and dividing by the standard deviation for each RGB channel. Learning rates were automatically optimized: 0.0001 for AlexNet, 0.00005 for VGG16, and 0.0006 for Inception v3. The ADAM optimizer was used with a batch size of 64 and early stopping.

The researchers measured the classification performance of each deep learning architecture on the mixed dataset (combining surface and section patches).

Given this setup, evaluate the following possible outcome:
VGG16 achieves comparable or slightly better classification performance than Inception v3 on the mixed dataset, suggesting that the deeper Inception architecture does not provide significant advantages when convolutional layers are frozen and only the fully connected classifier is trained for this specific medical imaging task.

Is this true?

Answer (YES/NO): NO